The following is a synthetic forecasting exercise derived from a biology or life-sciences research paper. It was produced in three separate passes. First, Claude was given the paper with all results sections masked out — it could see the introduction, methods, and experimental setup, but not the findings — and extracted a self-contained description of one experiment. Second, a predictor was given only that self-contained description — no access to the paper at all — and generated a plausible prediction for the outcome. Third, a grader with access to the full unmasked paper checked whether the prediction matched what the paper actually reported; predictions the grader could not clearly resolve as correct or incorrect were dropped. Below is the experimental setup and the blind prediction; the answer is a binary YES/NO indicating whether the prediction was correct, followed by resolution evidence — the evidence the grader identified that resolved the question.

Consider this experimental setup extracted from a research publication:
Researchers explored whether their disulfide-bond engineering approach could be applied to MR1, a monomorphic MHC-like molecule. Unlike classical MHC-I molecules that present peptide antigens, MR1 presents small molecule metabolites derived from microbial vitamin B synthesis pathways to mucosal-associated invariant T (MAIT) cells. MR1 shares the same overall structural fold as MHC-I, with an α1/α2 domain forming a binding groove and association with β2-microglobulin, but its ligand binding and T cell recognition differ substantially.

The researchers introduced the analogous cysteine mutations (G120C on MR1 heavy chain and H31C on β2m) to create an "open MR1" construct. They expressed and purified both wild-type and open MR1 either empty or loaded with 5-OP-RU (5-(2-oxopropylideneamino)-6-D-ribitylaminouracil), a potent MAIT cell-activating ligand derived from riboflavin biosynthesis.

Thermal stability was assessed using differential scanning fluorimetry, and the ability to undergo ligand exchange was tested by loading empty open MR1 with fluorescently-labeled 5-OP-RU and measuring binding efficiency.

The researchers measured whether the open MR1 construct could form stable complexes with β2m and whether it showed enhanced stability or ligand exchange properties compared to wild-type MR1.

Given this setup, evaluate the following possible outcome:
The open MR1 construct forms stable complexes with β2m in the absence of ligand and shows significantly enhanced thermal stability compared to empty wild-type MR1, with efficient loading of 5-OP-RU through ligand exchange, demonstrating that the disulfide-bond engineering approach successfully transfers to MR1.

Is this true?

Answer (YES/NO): NO